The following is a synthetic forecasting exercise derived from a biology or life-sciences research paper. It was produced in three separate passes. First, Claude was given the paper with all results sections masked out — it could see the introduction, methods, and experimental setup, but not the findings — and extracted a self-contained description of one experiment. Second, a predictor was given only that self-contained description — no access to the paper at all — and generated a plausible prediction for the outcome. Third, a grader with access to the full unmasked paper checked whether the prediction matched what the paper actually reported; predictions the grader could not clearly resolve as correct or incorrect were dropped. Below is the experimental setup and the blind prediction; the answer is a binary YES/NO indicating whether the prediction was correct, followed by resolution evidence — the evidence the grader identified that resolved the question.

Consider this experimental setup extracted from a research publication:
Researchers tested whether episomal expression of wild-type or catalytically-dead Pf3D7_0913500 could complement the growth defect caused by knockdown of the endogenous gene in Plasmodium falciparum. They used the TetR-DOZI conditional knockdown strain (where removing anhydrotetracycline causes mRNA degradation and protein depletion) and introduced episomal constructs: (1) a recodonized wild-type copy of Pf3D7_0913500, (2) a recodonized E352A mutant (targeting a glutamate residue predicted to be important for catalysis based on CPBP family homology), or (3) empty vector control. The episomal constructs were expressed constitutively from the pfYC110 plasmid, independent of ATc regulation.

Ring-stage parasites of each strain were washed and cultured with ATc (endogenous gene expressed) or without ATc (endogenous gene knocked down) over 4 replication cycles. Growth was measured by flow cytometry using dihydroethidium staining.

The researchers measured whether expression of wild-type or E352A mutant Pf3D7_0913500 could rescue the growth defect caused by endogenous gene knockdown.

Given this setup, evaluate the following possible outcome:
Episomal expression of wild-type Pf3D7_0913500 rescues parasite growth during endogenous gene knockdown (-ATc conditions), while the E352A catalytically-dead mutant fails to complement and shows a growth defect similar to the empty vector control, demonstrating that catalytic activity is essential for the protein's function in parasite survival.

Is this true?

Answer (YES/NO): YES